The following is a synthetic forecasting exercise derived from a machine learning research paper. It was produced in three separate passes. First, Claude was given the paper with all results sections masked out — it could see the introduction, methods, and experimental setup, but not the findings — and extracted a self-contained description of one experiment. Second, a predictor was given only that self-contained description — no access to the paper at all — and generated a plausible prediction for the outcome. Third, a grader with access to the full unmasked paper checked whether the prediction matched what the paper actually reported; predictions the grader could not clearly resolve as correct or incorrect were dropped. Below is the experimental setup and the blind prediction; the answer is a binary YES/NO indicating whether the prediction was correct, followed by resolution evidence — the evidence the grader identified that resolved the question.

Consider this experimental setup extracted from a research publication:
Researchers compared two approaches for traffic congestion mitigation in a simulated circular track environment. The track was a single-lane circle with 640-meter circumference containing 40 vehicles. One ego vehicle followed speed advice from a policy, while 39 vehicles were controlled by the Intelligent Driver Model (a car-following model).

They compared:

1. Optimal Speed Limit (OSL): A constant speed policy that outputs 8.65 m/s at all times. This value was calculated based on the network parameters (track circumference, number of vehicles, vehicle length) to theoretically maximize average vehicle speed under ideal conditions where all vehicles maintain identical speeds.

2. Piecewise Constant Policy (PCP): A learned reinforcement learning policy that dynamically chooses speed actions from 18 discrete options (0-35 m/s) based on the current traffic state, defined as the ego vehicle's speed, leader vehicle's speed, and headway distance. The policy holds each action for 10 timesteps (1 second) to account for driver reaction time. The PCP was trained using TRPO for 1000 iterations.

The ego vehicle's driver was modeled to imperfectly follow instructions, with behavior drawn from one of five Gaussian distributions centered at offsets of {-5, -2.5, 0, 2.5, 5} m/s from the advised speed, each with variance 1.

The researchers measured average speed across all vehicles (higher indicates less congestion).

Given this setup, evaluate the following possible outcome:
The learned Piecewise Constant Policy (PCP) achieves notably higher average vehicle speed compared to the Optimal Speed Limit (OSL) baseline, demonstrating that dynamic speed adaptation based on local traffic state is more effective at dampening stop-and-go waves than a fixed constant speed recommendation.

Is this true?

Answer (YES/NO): YES